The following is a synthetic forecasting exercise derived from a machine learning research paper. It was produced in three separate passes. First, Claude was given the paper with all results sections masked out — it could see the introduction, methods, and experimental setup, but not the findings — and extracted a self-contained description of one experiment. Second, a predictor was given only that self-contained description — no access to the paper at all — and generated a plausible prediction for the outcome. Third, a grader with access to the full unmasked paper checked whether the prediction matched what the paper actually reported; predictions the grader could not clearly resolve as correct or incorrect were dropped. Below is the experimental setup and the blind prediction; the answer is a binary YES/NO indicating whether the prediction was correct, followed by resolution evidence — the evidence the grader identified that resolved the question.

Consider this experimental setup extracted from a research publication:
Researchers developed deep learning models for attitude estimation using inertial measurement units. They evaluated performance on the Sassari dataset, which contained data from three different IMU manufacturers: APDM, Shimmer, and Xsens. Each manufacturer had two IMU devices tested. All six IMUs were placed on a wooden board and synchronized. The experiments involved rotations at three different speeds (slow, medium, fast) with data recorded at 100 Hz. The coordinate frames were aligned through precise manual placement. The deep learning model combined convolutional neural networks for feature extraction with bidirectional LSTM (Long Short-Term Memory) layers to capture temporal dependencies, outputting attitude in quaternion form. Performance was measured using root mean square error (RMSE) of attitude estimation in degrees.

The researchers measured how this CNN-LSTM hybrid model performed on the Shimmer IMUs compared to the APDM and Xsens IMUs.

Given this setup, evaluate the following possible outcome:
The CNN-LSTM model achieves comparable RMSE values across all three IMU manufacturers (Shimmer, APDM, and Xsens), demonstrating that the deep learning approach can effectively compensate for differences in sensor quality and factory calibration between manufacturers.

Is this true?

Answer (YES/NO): NO